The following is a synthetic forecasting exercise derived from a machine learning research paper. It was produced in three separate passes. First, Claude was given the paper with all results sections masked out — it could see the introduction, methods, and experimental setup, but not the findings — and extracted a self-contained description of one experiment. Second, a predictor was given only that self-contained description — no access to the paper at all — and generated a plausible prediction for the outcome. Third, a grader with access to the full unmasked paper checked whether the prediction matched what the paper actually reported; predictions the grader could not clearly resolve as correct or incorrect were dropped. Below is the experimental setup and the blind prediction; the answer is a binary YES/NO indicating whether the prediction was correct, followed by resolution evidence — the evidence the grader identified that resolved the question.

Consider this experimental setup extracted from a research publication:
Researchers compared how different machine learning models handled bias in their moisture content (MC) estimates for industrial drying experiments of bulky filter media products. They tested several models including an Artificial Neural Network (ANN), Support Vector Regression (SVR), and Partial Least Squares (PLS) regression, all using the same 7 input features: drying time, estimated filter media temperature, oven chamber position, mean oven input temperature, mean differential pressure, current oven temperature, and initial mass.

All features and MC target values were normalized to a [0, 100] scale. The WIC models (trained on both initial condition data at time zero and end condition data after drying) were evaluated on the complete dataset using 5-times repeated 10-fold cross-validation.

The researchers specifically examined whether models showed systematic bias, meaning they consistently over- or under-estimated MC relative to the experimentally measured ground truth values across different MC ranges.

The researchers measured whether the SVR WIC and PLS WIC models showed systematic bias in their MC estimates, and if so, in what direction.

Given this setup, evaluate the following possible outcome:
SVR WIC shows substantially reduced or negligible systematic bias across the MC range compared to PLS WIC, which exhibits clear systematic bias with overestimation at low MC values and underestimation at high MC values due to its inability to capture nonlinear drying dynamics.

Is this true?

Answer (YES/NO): NO